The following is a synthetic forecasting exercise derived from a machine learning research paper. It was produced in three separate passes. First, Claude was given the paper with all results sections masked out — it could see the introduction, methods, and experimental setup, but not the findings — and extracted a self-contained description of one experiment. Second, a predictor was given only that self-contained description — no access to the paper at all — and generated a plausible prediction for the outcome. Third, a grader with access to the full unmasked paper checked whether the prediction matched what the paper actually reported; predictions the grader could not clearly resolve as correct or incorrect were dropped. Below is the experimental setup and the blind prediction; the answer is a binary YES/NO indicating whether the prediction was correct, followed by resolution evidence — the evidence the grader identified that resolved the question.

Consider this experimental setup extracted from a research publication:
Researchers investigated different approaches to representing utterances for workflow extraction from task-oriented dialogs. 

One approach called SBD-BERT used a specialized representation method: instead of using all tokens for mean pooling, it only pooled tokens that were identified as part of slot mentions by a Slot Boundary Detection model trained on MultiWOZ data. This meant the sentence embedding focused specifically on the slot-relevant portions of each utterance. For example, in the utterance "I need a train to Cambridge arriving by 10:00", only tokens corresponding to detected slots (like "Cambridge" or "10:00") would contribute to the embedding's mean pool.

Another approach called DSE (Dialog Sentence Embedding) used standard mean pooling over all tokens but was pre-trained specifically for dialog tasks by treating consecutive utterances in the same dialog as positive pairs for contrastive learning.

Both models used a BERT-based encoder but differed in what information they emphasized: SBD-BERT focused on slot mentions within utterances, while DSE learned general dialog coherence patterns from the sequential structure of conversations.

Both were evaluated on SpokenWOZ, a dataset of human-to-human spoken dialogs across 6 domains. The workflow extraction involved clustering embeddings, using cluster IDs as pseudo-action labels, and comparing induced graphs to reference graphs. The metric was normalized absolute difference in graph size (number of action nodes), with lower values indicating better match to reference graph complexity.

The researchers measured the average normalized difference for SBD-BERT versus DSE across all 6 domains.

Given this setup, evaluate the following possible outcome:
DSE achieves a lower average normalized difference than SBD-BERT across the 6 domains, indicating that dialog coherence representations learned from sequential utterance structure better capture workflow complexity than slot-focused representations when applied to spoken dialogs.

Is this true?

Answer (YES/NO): YES